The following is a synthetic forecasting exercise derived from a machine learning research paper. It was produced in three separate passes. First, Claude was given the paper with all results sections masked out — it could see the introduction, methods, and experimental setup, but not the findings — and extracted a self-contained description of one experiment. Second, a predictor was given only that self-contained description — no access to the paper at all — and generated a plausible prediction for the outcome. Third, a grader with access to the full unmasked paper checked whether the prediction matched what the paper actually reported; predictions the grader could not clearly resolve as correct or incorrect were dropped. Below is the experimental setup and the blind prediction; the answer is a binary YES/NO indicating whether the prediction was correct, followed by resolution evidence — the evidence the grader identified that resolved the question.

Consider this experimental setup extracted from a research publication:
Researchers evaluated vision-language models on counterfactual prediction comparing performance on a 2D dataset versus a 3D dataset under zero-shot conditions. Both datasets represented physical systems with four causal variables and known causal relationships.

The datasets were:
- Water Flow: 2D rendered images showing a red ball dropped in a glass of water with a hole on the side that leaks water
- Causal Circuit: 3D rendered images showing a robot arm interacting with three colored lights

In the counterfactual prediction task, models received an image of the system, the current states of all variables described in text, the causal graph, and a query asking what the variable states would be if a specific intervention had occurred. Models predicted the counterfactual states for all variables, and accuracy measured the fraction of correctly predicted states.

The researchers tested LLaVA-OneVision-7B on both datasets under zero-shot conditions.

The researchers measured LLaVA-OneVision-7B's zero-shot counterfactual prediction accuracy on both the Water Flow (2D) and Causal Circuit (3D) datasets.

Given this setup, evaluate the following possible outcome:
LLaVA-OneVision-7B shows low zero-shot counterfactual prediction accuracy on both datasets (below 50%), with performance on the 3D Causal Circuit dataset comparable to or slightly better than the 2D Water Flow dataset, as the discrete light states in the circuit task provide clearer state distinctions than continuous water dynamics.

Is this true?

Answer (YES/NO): NO